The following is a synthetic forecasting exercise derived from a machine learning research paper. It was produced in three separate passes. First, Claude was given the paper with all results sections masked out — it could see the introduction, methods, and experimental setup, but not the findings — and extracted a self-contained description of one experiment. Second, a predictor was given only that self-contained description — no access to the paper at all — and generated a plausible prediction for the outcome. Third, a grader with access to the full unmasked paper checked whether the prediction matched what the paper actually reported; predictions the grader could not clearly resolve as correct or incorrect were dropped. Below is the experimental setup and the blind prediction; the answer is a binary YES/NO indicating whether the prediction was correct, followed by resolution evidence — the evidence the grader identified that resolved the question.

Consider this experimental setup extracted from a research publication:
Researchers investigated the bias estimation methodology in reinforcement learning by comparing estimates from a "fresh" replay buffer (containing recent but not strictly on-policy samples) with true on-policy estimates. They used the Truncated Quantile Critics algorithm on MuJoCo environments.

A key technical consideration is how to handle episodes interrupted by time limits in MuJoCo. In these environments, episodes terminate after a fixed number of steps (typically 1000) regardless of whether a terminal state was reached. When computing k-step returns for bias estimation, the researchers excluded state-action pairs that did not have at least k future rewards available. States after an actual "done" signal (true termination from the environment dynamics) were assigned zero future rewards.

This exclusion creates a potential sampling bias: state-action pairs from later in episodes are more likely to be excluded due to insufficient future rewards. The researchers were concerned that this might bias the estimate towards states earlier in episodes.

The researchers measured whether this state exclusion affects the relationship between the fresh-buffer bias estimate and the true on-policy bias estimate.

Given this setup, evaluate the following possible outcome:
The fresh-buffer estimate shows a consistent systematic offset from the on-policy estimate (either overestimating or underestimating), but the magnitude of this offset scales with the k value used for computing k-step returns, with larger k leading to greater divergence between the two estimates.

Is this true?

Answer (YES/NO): NO